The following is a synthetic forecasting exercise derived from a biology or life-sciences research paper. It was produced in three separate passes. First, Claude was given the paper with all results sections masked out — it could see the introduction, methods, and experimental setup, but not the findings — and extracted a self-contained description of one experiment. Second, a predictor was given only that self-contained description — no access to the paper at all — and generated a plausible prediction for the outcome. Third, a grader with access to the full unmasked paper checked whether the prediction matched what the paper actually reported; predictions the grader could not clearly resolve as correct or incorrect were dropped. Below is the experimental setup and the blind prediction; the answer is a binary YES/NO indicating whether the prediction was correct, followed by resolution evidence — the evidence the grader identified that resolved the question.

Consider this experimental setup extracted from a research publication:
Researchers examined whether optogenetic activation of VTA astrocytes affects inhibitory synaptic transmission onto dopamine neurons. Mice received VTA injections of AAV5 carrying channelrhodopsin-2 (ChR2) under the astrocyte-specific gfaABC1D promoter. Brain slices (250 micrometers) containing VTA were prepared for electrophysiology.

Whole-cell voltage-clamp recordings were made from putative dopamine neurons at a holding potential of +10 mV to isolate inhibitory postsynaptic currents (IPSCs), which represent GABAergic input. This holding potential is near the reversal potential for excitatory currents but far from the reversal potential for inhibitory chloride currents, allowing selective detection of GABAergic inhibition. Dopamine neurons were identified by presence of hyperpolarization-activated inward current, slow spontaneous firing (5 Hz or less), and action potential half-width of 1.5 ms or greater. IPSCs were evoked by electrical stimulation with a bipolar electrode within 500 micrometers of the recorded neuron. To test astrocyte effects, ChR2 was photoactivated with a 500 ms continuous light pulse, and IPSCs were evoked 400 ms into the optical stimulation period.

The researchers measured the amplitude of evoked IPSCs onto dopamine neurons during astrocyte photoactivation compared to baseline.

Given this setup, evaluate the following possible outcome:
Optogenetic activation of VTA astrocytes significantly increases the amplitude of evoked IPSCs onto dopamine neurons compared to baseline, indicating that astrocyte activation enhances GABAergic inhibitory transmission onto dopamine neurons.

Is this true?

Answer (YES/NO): YES